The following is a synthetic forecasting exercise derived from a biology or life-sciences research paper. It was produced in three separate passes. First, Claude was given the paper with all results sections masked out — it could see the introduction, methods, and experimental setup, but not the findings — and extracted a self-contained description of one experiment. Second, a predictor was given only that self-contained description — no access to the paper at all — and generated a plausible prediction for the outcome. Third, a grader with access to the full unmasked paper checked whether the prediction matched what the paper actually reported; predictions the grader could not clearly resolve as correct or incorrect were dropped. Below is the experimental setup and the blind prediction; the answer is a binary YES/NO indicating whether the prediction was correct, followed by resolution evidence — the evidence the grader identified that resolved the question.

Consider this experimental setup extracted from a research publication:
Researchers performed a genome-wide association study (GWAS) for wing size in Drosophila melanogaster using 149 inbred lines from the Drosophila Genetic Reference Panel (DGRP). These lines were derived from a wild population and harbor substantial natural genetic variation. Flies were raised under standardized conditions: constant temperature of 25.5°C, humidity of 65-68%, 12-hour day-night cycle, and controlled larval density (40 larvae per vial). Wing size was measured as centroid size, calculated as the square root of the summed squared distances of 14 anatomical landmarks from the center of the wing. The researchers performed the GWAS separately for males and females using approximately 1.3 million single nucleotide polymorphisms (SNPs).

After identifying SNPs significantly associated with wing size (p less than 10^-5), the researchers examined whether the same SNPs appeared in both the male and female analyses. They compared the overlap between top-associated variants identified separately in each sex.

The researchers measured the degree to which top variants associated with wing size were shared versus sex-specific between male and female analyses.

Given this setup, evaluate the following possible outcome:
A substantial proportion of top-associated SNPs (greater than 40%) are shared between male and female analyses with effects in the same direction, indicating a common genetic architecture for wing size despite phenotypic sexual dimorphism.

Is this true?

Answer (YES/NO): NO